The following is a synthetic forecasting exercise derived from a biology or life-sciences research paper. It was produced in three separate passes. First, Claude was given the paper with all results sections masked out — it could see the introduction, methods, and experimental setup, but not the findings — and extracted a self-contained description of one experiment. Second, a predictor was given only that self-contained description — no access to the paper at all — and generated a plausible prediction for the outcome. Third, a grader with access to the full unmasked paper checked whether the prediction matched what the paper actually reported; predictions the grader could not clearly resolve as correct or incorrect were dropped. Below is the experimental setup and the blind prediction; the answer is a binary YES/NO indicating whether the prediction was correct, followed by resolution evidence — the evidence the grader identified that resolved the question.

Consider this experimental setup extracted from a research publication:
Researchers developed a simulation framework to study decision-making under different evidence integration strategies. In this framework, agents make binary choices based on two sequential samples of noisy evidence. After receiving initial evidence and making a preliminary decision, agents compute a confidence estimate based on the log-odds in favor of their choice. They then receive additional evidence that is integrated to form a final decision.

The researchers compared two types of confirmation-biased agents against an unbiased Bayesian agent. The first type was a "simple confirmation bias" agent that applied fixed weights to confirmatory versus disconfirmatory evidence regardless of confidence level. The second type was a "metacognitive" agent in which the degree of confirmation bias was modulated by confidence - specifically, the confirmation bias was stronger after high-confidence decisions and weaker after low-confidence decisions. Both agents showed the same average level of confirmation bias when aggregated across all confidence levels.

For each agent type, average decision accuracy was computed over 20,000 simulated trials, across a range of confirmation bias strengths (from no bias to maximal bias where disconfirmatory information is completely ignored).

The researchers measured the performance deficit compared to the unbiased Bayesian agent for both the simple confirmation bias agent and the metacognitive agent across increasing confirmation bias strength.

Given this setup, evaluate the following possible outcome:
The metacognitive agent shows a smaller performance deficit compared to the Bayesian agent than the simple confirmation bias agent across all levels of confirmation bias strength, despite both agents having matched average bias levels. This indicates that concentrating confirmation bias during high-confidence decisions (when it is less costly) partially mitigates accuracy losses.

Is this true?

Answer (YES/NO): YES